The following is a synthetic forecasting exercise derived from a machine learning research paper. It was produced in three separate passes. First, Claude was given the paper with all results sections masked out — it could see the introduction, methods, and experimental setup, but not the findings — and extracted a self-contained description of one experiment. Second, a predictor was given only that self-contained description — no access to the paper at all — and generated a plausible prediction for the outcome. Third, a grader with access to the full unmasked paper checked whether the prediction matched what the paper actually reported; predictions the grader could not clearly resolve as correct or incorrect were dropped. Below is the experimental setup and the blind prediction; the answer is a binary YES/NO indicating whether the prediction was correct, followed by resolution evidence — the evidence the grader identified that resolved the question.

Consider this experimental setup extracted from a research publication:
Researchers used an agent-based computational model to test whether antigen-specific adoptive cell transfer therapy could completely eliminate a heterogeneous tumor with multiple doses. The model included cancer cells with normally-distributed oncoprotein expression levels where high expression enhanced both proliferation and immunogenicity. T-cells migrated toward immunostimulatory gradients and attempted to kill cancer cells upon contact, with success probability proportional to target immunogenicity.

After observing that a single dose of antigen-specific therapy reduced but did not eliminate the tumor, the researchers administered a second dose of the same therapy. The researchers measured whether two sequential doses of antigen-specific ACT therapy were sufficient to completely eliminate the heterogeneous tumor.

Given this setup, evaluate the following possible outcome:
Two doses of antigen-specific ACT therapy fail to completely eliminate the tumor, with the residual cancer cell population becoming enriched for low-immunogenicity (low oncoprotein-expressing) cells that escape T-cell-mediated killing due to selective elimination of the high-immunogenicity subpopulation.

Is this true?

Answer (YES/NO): YES